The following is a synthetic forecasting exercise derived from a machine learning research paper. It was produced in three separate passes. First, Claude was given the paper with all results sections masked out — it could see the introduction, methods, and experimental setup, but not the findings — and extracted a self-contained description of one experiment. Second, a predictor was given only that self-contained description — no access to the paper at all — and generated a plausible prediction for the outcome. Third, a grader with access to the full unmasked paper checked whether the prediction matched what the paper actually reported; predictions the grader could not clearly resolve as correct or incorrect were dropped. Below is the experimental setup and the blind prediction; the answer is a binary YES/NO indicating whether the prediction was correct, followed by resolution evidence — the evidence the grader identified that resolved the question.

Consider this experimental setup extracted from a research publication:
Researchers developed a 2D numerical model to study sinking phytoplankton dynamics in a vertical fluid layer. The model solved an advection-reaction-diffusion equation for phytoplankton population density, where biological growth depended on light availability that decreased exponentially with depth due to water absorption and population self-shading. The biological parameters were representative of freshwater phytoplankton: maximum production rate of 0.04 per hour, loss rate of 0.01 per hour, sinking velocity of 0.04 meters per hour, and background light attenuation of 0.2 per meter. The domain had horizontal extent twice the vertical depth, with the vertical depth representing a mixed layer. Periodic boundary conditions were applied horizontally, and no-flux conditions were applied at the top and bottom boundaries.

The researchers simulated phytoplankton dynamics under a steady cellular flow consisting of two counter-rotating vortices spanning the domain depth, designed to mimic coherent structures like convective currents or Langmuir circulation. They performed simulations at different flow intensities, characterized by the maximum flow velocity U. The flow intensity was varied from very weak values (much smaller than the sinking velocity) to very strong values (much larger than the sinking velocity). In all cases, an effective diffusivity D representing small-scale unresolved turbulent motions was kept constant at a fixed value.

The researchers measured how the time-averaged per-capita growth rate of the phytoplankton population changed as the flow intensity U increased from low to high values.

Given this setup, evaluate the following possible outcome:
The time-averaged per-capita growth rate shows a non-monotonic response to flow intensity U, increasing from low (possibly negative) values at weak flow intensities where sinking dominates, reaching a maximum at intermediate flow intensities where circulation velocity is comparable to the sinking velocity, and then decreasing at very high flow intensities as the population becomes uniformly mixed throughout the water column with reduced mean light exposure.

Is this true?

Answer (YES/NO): NO